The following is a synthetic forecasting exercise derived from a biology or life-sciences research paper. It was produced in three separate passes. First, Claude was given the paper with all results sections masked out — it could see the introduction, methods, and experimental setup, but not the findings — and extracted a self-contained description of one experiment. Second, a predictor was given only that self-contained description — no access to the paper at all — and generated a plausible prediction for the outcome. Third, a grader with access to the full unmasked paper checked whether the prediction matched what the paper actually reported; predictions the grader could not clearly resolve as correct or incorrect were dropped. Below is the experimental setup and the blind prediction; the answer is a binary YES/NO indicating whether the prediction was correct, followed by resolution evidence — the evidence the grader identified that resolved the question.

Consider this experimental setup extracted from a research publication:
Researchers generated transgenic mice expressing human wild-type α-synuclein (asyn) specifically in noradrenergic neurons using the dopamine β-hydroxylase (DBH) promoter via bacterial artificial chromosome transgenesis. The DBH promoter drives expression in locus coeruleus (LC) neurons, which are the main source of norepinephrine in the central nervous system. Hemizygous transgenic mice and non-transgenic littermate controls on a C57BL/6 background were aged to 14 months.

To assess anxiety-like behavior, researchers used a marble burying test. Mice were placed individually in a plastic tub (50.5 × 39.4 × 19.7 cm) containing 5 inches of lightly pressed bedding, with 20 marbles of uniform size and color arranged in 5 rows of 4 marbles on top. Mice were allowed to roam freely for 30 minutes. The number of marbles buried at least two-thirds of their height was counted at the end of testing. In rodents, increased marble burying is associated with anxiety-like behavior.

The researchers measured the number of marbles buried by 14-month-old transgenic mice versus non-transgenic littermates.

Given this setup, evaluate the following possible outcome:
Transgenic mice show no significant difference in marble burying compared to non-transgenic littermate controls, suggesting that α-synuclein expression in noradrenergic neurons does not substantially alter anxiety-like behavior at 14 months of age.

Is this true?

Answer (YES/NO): NO